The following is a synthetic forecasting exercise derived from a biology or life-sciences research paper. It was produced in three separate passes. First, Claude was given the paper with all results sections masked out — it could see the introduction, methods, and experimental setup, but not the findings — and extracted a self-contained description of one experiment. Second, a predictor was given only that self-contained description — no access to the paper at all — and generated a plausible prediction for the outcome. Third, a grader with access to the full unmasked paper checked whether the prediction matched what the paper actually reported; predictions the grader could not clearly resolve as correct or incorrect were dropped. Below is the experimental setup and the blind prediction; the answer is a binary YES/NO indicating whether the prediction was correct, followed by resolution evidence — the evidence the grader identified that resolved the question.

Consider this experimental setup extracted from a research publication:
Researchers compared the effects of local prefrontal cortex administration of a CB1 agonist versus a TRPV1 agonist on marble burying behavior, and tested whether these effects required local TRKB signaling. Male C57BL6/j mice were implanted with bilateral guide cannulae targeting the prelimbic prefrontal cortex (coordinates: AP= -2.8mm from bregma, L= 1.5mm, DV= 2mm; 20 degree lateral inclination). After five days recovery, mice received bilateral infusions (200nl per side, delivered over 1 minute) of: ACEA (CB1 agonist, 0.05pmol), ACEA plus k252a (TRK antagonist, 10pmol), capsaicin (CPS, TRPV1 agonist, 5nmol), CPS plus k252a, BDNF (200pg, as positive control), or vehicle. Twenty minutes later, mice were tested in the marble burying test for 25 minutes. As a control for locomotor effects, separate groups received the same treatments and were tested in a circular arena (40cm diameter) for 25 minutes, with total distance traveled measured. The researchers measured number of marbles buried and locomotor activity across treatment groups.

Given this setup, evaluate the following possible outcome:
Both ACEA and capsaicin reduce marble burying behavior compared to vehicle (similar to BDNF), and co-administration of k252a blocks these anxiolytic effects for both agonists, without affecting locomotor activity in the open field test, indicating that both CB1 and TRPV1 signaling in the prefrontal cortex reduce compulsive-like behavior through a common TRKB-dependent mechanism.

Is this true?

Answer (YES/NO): NO